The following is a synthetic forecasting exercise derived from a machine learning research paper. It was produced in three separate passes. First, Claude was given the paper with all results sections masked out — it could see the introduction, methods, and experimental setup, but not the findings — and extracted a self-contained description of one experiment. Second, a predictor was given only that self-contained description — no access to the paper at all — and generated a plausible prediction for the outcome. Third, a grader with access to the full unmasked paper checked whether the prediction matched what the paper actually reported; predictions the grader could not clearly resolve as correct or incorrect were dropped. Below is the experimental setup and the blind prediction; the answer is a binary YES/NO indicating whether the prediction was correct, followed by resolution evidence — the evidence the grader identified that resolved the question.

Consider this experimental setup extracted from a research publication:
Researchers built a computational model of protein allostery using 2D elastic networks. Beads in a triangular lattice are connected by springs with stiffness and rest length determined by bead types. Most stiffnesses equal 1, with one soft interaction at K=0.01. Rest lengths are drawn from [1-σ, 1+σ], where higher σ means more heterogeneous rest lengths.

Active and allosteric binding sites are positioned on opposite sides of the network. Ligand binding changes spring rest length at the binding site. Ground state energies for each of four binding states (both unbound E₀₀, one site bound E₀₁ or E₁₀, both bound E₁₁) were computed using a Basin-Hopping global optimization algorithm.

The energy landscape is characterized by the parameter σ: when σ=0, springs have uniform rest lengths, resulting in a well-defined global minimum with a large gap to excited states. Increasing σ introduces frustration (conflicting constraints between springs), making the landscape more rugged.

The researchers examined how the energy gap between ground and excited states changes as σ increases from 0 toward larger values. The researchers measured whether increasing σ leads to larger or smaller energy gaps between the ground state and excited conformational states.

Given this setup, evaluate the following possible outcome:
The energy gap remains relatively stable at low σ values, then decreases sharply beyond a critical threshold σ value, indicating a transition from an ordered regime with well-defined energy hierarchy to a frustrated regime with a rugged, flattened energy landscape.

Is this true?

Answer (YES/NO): NO